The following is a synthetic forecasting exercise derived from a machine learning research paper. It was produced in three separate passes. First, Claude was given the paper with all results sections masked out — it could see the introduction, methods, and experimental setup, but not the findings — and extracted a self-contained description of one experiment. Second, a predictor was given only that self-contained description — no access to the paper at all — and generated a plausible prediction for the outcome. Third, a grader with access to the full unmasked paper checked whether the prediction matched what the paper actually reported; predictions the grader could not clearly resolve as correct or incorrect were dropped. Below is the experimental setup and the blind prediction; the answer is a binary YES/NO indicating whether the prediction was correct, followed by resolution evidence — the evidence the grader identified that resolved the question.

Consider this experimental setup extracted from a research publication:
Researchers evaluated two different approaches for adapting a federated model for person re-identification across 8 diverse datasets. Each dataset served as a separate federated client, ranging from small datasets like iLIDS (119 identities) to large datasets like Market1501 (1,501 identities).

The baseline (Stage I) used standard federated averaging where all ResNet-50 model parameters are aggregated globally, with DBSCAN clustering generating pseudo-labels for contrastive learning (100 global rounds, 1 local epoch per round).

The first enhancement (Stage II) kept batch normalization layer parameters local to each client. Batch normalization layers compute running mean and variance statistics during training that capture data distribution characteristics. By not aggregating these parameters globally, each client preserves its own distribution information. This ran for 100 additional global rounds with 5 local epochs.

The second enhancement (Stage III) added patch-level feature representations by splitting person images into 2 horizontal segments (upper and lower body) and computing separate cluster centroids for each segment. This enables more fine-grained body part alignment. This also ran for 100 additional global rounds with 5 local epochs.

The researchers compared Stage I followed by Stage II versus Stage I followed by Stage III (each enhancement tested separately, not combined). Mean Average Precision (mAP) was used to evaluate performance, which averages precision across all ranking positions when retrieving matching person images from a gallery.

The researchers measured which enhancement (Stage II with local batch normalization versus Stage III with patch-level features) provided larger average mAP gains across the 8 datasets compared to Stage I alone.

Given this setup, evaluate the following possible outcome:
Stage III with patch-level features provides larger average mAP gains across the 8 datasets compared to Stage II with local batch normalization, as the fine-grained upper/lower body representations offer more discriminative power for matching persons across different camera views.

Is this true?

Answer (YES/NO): NO